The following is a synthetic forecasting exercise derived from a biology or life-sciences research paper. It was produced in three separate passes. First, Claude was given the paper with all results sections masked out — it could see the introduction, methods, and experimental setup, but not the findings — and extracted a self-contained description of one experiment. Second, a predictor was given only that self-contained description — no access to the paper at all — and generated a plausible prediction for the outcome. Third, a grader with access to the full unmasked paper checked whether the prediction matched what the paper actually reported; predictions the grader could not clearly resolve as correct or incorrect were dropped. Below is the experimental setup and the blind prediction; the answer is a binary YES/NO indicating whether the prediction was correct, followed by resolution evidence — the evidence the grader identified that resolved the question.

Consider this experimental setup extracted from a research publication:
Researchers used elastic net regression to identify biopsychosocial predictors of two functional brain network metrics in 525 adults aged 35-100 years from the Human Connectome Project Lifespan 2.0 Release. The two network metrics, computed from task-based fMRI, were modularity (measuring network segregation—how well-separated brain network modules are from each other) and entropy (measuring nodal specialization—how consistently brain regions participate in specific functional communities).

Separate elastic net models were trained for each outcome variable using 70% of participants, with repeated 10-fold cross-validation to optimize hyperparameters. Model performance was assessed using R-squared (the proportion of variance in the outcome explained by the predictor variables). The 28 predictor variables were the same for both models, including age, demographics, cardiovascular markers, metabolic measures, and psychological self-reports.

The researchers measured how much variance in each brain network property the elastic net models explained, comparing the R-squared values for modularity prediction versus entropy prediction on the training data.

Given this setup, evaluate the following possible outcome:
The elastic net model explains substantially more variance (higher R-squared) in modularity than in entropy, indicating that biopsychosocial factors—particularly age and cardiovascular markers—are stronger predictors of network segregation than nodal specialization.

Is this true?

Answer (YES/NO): NO